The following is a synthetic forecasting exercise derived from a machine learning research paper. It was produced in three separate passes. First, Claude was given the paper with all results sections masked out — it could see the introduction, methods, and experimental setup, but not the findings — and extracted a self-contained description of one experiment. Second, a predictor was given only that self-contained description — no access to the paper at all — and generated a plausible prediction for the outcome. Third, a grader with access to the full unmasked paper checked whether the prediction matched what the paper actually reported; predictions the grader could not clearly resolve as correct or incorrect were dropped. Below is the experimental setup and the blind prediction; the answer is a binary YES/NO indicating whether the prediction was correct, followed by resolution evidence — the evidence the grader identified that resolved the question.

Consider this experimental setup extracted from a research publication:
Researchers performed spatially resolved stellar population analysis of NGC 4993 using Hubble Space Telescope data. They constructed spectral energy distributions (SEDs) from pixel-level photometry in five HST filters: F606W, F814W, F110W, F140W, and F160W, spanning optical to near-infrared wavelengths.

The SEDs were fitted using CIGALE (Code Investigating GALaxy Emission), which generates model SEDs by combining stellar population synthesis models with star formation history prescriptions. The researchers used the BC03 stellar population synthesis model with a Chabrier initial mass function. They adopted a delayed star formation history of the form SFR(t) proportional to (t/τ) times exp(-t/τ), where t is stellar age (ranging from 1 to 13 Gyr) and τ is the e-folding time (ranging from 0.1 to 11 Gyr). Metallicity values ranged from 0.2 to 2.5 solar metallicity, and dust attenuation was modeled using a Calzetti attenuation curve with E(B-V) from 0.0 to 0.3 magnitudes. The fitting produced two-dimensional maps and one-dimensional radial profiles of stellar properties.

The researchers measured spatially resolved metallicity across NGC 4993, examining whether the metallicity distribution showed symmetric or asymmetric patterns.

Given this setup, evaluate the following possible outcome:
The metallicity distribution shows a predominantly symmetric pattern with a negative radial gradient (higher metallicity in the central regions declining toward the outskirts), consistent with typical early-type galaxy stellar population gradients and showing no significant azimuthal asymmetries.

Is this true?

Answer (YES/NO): NO